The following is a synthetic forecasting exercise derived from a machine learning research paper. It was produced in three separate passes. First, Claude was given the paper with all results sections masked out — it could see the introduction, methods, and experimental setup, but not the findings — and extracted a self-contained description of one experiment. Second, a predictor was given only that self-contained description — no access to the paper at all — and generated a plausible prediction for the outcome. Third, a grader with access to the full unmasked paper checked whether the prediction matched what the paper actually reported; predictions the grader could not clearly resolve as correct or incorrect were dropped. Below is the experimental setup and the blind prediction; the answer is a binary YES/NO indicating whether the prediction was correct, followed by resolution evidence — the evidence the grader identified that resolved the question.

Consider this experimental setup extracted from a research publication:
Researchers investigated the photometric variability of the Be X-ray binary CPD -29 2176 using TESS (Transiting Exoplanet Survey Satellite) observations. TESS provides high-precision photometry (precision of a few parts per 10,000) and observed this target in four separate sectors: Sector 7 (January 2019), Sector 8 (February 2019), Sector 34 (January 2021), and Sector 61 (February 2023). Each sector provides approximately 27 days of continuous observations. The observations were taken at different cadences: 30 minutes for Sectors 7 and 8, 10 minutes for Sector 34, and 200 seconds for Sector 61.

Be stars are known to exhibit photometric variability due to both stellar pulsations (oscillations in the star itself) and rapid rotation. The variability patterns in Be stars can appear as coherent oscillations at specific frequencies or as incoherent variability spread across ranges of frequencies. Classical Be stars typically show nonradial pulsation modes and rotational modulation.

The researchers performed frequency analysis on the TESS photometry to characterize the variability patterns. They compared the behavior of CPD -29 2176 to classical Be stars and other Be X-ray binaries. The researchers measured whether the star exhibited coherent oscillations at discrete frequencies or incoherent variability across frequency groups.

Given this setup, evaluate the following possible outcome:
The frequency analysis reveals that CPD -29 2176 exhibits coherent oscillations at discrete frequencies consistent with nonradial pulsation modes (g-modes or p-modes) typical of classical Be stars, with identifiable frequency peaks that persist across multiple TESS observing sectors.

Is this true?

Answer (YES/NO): NO